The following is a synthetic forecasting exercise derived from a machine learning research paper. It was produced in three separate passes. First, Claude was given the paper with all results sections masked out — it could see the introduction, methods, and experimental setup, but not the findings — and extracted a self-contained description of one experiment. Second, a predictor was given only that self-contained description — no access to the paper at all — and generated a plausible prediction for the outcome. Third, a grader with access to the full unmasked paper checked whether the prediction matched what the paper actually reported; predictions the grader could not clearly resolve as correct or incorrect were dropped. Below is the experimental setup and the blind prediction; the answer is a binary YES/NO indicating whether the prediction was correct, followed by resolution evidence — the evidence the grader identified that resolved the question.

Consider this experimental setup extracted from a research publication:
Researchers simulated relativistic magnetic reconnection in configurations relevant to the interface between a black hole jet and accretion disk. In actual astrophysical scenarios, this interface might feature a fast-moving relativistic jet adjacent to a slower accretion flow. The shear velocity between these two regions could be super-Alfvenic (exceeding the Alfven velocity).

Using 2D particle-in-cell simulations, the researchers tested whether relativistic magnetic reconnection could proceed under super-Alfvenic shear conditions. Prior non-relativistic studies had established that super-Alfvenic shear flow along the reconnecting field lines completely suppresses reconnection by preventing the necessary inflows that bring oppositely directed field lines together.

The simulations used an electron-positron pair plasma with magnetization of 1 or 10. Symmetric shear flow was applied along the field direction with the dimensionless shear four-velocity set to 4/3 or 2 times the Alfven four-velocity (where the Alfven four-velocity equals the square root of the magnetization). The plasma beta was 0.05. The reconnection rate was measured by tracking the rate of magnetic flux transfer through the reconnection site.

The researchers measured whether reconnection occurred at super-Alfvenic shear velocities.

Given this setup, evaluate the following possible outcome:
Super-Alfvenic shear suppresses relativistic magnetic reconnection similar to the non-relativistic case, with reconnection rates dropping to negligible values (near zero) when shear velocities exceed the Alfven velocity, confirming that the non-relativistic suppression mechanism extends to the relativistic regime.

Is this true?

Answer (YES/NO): NO